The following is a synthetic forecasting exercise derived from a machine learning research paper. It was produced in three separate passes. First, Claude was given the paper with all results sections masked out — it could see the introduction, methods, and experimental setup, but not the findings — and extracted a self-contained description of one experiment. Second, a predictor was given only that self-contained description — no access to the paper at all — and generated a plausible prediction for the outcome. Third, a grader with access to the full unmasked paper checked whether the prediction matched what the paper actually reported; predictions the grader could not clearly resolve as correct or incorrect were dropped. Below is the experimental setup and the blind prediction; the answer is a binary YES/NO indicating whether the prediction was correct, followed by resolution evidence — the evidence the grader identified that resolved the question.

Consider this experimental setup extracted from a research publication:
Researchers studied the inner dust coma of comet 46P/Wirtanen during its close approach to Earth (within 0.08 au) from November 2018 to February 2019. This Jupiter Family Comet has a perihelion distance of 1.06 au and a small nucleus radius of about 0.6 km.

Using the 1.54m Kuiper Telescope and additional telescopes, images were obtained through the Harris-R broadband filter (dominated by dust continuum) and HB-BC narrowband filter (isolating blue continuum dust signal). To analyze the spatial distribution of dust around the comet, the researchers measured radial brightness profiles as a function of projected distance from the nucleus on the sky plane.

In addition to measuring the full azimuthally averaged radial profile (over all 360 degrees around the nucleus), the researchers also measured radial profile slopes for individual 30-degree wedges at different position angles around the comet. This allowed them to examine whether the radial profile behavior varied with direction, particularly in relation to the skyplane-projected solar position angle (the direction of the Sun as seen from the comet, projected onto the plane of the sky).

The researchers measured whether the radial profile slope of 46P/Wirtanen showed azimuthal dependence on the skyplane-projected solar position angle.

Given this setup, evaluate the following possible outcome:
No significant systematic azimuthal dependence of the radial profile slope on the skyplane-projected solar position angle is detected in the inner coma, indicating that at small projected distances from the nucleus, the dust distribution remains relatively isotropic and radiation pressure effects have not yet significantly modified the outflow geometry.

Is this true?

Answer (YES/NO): NO